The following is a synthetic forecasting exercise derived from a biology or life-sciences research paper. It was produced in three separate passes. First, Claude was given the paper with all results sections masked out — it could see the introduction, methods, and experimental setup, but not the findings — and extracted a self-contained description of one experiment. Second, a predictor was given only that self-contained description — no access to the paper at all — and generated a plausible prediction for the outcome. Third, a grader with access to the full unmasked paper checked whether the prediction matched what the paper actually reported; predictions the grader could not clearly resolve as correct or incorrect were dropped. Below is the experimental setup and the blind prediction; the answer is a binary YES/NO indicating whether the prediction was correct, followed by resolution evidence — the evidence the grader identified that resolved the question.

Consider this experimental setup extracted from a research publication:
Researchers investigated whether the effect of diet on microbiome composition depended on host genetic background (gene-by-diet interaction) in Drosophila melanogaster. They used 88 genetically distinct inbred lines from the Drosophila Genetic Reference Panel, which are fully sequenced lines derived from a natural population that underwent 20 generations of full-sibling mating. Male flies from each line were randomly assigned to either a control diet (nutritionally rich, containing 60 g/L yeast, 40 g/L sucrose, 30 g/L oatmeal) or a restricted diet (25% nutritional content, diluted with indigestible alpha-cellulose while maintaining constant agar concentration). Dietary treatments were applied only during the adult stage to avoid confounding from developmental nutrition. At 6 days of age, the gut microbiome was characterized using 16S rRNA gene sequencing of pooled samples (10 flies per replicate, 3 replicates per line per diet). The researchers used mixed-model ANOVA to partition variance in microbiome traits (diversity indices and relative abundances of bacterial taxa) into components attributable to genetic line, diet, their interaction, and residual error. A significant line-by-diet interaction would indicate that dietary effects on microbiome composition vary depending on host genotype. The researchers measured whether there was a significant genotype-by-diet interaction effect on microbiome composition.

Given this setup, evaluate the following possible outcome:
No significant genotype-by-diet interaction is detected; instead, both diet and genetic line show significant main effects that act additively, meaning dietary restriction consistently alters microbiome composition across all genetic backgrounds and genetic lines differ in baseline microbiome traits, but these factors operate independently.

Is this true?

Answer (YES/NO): NO